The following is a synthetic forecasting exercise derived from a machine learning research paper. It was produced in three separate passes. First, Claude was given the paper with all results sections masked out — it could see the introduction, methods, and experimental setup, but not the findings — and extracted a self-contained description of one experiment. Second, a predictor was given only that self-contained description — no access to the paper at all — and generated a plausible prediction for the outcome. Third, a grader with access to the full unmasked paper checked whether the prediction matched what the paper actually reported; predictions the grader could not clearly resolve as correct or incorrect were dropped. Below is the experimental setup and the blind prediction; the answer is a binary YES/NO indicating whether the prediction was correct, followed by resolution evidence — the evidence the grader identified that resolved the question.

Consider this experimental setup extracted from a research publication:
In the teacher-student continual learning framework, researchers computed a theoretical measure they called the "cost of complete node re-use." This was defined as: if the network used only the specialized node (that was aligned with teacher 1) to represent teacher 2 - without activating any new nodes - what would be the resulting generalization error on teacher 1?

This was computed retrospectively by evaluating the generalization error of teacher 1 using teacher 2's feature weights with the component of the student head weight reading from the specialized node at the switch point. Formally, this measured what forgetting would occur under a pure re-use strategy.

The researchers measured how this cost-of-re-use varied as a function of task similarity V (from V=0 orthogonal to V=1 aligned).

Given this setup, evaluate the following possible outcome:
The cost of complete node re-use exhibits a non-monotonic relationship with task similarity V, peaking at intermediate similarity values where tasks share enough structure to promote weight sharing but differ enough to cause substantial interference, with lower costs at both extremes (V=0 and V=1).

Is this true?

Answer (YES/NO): NO